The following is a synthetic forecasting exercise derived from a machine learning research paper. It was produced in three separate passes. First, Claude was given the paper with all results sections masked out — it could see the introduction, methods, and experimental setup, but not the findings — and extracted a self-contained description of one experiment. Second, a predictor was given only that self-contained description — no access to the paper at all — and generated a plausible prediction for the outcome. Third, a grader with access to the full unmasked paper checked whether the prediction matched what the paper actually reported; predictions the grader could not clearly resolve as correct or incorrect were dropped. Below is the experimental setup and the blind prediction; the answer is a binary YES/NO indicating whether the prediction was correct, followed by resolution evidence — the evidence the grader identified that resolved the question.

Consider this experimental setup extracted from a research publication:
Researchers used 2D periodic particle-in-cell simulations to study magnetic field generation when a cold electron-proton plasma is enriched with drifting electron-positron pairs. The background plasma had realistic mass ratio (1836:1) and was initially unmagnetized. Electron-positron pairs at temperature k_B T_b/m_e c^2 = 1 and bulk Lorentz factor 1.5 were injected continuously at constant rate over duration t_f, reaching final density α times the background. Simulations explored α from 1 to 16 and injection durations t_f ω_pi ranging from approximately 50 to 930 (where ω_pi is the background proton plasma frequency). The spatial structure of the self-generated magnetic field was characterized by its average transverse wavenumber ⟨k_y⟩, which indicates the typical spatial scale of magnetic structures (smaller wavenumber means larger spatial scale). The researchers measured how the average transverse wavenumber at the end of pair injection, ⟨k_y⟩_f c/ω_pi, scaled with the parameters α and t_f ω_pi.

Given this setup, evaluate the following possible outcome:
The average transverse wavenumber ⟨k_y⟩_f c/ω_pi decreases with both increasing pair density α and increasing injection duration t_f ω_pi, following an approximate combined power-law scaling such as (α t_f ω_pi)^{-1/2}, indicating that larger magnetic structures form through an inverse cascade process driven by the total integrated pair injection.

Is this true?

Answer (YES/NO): NO